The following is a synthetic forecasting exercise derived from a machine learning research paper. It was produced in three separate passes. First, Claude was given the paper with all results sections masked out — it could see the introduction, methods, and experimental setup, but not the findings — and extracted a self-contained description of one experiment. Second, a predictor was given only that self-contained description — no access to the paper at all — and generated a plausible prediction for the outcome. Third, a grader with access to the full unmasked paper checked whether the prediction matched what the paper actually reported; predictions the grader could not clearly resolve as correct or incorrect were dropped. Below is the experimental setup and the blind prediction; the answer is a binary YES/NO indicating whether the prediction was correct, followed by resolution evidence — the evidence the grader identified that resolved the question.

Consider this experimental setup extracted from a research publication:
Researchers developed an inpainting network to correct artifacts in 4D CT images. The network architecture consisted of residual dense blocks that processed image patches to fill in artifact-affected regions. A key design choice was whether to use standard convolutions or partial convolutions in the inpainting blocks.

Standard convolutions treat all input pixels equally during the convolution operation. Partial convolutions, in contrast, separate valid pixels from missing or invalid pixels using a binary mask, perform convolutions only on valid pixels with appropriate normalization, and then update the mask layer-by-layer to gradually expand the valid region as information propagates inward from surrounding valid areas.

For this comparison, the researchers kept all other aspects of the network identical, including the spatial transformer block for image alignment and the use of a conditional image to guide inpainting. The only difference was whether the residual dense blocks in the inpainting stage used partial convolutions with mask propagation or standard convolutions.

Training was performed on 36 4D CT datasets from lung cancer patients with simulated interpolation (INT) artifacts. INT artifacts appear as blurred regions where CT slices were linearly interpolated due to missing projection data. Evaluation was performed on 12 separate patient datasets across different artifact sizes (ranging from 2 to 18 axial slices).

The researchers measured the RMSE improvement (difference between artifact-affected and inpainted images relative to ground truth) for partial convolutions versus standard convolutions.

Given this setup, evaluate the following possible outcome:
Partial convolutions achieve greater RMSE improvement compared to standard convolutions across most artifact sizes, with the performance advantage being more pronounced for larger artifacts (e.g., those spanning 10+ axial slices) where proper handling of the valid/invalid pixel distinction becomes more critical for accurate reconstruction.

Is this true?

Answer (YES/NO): NO